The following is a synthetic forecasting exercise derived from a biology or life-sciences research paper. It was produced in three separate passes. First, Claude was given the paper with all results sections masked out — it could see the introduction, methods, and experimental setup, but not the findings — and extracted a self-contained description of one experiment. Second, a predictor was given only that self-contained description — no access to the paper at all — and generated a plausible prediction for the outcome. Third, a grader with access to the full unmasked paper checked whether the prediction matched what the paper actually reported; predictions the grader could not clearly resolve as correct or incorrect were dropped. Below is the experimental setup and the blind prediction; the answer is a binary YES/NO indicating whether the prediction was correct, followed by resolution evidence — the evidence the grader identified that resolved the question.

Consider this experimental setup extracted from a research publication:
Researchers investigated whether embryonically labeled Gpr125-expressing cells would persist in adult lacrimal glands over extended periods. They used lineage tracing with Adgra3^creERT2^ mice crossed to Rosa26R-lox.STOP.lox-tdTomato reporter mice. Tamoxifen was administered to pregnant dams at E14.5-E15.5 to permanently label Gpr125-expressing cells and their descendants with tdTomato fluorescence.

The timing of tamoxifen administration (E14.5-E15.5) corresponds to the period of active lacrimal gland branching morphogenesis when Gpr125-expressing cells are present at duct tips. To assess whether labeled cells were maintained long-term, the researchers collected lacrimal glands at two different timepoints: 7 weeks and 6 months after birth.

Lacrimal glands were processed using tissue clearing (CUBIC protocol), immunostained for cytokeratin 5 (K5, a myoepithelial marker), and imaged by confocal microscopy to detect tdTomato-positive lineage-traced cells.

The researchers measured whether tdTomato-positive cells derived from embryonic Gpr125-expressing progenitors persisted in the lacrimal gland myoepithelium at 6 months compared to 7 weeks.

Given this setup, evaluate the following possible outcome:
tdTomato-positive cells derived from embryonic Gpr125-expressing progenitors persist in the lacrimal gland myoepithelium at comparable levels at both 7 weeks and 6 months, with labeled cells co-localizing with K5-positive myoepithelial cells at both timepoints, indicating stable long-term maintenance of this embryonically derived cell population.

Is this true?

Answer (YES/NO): YES